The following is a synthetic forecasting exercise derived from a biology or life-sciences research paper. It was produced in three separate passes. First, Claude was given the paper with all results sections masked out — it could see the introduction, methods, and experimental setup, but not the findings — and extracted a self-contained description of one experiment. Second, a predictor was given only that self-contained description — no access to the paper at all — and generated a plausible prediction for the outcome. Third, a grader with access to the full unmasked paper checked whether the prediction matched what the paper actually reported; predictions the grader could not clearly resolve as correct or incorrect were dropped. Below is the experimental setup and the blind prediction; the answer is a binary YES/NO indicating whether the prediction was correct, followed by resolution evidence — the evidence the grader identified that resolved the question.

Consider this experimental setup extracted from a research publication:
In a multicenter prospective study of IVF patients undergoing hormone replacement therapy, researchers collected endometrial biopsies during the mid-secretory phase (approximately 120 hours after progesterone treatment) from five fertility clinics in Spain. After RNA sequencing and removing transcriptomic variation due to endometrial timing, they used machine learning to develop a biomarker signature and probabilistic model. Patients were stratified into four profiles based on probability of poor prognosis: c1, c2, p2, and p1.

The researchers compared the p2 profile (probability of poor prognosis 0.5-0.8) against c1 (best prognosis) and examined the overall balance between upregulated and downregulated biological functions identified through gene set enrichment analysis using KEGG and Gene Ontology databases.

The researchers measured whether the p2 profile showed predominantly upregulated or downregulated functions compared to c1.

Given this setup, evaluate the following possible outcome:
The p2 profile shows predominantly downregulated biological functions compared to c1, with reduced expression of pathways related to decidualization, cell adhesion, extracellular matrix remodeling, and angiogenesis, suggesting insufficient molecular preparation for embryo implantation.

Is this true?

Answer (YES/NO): NO